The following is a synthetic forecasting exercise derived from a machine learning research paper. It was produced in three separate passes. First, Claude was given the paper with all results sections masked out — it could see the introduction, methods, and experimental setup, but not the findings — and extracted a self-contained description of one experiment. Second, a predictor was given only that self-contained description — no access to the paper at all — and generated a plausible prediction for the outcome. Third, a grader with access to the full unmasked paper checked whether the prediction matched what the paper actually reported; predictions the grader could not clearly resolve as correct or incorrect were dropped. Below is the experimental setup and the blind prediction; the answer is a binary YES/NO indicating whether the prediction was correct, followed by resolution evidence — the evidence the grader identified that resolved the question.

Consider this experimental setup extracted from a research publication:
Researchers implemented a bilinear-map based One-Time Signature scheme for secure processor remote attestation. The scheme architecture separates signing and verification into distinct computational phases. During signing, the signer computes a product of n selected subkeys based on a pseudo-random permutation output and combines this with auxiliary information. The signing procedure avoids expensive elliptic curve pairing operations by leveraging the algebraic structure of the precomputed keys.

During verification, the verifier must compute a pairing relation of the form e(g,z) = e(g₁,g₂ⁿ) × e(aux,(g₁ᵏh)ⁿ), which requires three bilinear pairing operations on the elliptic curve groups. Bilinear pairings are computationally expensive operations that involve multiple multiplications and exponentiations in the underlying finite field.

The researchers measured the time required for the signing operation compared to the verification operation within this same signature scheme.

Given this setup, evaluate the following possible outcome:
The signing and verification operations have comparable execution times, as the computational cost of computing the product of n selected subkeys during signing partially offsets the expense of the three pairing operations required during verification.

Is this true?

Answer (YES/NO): NO